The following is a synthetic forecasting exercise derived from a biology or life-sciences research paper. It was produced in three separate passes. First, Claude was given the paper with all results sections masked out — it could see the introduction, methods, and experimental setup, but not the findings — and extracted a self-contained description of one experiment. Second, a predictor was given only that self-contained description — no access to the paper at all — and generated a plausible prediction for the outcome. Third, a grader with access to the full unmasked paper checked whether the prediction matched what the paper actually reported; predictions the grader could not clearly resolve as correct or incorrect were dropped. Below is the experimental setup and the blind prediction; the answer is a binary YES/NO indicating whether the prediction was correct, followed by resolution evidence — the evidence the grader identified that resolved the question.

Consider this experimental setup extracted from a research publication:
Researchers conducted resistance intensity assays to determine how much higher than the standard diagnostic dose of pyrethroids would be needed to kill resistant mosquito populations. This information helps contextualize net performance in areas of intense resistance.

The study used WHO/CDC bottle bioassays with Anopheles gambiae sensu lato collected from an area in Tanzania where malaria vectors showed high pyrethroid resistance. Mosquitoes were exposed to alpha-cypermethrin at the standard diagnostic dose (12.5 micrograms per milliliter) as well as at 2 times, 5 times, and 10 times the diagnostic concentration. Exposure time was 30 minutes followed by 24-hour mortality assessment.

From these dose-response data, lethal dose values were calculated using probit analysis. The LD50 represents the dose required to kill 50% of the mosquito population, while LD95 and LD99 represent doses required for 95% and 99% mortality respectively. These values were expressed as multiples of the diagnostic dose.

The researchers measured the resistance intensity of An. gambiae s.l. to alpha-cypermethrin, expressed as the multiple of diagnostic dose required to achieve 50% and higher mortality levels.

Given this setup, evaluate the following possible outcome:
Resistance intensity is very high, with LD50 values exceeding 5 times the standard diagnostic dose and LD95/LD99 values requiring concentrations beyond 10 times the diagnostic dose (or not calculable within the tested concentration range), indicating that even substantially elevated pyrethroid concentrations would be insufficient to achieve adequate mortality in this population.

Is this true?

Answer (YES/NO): NO